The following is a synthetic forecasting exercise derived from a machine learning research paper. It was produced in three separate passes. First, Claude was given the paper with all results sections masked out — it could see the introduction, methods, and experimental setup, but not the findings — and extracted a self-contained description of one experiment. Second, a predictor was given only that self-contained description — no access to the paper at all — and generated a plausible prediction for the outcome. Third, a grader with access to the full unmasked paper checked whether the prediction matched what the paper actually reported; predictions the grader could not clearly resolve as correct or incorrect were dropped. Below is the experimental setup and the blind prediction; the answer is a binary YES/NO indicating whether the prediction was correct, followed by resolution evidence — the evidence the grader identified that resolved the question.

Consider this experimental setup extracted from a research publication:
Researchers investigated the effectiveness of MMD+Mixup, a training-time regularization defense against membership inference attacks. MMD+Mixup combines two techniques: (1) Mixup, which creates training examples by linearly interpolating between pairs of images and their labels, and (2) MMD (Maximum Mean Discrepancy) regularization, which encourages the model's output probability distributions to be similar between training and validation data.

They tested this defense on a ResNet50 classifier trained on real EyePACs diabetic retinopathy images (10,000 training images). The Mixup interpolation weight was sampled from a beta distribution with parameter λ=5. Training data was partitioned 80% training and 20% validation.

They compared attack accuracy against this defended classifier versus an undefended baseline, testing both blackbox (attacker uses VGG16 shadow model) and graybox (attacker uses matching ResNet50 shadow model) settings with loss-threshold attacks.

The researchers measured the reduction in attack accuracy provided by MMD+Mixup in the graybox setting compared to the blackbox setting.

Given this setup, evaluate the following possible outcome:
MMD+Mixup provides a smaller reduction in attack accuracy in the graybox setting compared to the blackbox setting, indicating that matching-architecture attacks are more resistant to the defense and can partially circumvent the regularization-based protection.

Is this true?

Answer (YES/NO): NO